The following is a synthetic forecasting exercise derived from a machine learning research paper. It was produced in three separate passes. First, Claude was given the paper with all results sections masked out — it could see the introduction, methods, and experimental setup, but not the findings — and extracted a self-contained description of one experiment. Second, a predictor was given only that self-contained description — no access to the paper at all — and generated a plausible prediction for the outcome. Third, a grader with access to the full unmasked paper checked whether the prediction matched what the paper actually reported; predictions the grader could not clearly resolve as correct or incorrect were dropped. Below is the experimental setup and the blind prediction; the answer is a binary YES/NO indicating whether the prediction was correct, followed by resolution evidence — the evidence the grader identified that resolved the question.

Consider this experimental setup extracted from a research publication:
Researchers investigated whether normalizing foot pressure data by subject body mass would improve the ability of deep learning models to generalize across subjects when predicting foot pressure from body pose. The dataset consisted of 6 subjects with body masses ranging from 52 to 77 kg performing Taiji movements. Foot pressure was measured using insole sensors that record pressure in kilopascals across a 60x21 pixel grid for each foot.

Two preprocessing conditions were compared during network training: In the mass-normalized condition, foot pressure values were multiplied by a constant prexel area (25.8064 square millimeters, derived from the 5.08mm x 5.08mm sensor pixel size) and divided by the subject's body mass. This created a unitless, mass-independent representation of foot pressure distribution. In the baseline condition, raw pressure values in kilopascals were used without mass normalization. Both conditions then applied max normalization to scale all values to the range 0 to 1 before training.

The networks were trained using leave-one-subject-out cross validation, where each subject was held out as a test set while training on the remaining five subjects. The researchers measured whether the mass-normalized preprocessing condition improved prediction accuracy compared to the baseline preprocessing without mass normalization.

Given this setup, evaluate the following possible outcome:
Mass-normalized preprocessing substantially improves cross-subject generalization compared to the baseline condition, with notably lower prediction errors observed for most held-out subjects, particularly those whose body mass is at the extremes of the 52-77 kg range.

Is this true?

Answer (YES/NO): NO